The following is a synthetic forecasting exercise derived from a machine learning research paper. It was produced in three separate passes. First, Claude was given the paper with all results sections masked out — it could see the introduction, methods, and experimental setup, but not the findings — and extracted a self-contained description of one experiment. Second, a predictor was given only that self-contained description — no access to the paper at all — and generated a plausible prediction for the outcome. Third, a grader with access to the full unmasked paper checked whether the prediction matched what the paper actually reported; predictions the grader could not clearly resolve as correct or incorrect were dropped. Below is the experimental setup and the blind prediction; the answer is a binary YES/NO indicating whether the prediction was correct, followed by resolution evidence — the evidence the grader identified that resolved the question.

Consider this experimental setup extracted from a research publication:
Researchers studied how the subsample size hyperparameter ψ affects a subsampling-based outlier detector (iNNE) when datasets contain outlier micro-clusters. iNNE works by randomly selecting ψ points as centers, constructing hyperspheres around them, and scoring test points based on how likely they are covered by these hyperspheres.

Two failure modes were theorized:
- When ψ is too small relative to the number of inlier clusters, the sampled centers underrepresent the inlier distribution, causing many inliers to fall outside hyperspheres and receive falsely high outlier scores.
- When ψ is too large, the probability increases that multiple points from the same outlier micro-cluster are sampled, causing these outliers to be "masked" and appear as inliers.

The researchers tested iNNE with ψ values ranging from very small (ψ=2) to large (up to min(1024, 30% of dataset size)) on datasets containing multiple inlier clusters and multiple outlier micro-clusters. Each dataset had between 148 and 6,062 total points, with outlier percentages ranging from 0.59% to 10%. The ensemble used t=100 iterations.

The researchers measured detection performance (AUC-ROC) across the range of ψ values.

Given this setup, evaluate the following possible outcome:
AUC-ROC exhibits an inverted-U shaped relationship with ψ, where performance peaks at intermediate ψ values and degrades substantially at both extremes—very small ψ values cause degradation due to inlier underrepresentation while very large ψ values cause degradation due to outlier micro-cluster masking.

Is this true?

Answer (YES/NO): YES